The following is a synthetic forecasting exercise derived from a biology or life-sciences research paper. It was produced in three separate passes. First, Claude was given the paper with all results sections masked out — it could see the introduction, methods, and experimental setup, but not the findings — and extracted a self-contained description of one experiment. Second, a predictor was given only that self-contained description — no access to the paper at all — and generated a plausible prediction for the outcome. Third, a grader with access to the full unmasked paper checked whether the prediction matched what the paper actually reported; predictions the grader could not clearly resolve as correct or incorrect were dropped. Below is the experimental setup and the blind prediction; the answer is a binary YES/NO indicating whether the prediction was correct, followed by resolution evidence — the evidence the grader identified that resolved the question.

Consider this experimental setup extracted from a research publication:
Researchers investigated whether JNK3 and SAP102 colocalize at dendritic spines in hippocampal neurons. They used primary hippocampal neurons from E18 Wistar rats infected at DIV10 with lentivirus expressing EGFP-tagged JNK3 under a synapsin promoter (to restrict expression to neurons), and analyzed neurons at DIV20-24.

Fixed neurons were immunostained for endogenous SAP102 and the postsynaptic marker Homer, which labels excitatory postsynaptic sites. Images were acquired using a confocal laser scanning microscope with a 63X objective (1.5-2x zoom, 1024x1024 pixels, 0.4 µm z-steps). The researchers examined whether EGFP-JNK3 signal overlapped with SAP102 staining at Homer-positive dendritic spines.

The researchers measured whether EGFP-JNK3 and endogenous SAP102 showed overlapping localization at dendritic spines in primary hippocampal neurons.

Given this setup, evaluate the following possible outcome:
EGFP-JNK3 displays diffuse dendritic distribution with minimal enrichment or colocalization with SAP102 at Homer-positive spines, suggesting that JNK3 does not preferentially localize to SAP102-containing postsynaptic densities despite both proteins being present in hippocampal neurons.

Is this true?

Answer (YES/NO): NO